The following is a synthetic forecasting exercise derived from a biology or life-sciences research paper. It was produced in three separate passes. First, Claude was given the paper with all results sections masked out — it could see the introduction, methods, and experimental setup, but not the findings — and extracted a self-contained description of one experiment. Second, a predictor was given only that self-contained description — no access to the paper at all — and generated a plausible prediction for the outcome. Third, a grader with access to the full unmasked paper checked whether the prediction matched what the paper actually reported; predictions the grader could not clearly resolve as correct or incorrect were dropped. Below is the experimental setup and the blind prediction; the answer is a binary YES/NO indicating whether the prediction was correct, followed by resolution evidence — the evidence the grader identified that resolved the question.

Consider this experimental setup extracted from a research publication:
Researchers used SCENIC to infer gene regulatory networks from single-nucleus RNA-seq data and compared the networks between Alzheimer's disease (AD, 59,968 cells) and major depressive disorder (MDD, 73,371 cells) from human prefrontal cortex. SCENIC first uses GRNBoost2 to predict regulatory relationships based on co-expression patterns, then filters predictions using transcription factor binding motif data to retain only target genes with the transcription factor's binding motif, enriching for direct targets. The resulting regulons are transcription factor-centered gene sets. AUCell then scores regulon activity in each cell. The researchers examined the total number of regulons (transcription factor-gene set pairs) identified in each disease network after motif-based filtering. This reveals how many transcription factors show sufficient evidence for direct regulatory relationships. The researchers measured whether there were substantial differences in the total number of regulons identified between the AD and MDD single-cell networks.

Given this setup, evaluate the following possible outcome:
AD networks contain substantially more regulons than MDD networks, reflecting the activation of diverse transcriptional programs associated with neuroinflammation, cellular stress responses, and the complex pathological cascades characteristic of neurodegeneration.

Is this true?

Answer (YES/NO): NO